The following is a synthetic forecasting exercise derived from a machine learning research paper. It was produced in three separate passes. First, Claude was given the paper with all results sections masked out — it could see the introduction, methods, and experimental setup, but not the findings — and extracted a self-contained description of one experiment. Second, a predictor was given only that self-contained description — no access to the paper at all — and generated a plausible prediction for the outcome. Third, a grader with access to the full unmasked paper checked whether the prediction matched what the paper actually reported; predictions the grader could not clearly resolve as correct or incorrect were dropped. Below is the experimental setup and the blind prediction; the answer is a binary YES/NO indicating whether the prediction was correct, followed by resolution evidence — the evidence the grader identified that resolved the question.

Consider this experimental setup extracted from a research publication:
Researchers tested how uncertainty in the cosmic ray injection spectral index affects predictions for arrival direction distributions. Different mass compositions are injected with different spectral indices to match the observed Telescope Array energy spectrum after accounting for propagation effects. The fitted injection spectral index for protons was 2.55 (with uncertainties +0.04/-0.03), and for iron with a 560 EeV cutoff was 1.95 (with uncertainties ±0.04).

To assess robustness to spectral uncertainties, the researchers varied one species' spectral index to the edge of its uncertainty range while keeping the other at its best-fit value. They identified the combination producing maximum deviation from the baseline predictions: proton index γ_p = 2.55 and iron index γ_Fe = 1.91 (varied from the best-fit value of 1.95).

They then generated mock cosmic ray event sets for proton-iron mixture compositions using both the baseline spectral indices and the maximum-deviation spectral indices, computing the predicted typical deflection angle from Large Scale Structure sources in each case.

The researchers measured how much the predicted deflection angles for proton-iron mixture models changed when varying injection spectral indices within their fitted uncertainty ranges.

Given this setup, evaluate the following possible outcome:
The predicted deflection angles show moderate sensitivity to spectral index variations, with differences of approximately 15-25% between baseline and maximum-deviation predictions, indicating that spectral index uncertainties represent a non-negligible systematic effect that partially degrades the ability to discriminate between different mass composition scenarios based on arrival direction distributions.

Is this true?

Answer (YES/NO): NO